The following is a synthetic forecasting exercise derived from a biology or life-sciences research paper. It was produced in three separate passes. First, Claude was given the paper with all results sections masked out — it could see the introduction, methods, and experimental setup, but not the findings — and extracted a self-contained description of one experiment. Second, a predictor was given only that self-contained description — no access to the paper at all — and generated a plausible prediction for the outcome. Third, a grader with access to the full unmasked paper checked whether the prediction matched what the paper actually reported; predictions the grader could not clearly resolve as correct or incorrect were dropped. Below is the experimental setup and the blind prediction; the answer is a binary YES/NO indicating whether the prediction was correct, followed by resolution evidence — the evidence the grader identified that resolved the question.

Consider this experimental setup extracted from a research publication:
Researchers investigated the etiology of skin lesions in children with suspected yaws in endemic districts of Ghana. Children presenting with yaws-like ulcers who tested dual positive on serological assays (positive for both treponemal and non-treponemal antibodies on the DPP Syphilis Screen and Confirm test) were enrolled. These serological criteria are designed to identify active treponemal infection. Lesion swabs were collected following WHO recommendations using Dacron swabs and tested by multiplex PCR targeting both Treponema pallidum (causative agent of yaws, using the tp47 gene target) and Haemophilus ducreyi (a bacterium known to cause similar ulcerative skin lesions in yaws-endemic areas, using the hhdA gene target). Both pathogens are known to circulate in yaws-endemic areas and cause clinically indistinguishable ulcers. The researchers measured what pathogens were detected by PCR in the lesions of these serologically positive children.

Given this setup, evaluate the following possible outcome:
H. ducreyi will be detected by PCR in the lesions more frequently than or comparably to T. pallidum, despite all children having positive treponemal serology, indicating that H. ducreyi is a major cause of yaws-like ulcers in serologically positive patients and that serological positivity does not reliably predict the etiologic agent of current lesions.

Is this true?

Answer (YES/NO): YES